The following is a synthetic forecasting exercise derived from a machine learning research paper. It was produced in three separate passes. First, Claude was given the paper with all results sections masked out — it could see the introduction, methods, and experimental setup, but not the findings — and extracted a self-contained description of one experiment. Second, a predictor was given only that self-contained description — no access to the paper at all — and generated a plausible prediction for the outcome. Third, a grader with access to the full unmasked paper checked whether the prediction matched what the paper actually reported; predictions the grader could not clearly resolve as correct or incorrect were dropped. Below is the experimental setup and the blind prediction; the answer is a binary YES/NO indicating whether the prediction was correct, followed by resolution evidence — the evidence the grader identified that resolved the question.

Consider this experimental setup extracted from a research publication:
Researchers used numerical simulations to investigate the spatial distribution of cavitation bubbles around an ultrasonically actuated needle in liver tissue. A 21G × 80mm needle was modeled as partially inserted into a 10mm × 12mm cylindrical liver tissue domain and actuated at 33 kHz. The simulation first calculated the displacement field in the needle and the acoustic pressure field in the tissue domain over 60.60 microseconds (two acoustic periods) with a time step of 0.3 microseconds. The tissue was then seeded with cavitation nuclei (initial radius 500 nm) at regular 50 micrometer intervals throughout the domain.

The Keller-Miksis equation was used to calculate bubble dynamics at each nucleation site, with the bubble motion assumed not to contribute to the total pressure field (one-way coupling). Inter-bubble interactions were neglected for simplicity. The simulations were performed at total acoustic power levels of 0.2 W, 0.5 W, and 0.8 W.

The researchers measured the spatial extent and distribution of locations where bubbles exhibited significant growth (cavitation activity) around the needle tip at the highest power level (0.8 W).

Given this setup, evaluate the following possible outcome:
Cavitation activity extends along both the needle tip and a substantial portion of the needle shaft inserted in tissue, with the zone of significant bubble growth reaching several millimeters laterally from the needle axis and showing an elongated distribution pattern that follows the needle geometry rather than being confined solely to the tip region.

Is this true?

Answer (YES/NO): NO